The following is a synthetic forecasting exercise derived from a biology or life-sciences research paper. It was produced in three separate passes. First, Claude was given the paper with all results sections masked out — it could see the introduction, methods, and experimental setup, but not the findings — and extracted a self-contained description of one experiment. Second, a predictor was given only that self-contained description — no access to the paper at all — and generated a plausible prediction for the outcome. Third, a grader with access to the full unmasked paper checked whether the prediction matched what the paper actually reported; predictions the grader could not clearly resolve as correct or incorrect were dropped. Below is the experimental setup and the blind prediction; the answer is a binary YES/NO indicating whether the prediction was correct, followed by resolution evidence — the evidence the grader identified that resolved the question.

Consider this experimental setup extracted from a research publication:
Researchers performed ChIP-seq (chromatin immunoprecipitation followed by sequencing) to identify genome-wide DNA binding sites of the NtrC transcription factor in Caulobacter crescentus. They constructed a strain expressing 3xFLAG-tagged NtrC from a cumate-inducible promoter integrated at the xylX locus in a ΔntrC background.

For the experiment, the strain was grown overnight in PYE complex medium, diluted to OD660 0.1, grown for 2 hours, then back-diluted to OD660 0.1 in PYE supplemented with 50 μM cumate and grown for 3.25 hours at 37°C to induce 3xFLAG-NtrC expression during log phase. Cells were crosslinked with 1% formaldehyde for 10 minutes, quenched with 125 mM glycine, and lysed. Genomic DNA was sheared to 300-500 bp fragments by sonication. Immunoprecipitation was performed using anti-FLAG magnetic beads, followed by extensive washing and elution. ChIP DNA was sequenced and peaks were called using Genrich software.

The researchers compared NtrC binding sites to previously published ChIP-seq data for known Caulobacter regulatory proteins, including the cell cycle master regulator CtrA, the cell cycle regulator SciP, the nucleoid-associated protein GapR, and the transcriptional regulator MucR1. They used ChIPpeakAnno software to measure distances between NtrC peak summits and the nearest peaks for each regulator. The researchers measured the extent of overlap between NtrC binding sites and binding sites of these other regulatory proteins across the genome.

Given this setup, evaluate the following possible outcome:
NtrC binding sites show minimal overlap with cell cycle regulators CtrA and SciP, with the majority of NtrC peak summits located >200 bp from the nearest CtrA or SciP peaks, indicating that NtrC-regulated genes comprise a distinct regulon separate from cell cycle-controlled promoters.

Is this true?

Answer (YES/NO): NO